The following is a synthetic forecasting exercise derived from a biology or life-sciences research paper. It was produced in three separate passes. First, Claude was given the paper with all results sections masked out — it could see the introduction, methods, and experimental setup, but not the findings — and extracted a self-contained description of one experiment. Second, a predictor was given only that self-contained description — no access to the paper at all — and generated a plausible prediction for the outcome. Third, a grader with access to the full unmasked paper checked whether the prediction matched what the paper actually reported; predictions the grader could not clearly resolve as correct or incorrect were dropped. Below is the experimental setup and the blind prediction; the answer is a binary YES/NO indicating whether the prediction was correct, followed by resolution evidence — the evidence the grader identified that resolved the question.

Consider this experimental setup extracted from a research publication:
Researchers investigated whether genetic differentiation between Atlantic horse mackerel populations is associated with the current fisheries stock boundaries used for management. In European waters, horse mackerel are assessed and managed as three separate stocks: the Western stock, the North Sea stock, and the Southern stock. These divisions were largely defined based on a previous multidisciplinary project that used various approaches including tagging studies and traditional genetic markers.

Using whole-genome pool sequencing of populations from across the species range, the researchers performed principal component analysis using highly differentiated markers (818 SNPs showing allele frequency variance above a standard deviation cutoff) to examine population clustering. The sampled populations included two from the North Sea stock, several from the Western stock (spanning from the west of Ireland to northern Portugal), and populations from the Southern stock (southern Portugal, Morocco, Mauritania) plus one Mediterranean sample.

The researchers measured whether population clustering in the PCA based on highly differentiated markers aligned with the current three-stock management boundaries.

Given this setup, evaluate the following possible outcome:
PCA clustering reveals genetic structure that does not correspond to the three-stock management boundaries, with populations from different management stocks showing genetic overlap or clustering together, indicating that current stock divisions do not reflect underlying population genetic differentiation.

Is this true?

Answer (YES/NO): YES